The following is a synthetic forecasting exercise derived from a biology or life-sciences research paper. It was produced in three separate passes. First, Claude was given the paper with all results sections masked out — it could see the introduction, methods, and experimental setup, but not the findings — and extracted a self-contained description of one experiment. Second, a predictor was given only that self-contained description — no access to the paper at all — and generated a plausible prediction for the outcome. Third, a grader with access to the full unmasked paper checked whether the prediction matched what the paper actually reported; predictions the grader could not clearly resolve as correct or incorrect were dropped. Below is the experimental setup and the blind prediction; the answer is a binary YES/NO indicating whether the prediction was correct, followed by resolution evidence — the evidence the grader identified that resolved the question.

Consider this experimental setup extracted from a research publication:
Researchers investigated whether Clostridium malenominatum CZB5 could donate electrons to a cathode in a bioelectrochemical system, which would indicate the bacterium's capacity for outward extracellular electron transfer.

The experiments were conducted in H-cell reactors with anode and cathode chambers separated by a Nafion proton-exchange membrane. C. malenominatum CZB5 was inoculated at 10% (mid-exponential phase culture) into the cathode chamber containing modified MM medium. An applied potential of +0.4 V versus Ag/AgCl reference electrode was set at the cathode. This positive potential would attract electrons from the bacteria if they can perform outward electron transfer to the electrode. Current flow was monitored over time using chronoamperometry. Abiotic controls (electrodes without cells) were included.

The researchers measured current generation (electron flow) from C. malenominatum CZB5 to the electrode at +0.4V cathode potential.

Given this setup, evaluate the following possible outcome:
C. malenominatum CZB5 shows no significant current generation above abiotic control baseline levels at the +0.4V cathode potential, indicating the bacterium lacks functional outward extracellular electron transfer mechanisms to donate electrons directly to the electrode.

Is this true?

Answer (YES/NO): NO